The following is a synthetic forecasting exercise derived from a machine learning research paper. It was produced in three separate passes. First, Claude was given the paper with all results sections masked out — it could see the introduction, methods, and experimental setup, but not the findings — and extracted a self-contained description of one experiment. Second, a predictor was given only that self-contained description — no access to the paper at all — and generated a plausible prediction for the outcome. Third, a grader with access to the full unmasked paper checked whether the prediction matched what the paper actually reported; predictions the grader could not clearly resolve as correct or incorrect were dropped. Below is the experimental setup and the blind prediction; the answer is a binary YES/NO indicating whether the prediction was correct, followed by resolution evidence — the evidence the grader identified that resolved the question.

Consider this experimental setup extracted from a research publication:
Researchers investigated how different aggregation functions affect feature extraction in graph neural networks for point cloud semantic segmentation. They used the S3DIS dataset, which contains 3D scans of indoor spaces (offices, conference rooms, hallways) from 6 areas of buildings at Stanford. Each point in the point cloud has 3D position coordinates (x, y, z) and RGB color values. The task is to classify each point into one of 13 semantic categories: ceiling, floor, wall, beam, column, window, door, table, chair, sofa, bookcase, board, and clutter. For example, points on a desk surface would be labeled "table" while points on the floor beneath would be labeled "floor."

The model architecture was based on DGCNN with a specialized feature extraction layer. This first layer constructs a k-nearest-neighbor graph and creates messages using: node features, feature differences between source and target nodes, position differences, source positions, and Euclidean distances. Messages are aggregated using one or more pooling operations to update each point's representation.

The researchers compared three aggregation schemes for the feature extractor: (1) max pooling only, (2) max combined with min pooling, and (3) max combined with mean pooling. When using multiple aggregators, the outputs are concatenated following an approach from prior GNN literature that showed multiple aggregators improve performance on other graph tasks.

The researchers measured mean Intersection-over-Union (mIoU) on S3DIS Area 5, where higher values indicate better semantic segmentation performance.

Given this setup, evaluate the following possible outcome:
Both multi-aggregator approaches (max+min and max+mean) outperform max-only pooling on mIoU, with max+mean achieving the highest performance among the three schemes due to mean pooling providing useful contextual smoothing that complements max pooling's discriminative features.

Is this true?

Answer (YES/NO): NO